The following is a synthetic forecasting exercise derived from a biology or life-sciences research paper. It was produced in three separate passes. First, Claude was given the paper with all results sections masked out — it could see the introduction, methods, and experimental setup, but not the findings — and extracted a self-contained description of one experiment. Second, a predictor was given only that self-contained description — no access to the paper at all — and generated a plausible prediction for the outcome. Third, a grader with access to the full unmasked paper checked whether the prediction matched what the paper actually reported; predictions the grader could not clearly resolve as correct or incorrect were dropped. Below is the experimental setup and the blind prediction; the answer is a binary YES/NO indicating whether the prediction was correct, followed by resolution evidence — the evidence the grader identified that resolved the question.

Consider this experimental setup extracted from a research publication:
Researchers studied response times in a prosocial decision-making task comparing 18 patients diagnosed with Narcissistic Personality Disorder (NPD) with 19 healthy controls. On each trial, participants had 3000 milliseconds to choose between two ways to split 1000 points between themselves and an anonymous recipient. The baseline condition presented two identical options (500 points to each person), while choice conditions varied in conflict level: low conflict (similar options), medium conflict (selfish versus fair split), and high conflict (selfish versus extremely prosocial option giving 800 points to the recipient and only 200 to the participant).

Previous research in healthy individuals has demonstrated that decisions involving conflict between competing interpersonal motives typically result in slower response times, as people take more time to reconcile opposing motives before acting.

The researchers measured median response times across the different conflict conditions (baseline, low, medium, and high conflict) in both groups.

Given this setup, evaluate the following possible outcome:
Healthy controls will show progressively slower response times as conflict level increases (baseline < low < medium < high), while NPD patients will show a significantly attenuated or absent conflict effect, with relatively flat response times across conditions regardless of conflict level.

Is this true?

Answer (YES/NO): NO